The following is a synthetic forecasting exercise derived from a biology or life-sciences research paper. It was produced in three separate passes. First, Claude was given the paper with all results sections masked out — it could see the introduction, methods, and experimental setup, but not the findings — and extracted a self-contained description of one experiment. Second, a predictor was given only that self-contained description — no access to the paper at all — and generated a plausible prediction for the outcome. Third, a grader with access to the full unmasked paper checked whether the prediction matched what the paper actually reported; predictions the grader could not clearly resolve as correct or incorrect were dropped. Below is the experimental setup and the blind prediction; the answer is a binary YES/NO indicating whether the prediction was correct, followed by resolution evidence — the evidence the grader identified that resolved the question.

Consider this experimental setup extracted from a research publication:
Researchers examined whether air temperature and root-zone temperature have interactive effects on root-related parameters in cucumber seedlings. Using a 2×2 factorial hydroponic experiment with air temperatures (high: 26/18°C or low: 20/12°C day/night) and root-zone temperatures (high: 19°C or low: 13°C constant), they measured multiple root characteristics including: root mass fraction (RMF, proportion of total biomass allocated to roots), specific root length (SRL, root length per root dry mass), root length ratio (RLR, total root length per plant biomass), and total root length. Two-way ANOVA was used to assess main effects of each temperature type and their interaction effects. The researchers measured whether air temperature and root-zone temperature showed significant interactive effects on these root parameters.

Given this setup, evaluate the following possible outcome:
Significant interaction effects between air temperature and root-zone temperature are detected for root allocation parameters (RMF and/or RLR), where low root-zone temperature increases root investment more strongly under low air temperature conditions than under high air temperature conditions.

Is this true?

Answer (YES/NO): NO